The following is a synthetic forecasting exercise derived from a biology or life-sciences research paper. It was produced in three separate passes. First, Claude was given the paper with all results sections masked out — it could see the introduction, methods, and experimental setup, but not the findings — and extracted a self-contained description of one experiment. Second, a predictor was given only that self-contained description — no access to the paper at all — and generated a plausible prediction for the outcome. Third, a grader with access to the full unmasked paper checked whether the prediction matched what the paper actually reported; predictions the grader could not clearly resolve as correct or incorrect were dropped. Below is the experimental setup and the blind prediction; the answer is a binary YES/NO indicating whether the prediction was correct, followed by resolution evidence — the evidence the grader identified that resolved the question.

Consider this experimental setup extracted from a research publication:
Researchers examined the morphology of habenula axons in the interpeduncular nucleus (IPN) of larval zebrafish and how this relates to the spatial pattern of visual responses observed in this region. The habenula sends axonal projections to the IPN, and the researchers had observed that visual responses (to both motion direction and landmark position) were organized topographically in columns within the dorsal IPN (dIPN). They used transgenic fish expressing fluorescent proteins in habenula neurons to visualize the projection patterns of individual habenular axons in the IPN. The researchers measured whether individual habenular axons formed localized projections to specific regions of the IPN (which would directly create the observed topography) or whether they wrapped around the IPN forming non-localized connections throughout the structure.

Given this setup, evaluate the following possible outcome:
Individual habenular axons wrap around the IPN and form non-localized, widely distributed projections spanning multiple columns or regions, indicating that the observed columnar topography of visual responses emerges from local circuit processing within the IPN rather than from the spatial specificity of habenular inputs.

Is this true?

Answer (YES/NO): YES